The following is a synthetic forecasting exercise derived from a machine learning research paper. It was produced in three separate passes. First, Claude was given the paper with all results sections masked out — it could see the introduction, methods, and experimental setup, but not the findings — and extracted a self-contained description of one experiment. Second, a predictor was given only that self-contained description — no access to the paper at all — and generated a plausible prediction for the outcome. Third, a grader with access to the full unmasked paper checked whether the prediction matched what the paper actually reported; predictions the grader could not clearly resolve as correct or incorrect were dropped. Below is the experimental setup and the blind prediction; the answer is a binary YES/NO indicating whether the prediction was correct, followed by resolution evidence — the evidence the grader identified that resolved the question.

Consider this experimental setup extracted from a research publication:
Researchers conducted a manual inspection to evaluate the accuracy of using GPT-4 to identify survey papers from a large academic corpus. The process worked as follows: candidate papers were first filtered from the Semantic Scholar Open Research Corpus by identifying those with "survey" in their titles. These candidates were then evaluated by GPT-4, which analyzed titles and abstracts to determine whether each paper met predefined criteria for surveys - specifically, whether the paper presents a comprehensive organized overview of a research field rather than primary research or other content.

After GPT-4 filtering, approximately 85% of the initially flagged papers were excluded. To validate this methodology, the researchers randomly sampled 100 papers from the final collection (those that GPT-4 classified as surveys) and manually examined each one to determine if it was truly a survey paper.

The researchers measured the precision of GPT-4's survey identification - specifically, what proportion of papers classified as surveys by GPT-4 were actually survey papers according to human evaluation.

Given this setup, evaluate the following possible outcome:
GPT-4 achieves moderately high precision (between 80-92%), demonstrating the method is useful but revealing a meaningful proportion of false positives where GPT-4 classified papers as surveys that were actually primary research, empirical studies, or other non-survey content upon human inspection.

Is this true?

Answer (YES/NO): NO